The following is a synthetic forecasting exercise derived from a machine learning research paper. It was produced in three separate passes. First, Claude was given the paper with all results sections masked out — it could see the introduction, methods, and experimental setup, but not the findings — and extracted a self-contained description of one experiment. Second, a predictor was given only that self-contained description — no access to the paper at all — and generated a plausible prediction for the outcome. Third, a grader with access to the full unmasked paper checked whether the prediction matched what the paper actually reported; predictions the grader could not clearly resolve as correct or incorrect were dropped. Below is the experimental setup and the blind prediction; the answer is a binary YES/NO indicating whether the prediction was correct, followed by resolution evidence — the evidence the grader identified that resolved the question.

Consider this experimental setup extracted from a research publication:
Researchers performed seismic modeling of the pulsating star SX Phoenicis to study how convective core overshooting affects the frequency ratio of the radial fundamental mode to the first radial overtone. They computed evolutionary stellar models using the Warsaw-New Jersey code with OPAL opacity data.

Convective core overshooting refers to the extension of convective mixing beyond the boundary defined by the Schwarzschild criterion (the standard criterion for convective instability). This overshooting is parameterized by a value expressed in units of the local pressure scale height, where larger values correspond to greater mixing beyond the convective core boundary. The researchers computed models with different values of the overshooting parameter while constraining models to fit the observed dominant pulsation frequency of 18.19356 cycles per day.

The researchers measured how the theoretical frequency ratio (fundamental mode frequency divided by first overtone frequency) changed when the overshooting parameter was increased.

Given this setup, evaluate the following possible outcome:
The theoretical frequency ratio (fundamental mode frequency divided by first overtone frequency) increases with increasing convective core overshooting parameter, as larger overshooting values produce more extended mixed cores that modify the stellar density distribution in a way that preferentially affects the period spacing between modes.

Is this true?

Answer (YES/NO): NO